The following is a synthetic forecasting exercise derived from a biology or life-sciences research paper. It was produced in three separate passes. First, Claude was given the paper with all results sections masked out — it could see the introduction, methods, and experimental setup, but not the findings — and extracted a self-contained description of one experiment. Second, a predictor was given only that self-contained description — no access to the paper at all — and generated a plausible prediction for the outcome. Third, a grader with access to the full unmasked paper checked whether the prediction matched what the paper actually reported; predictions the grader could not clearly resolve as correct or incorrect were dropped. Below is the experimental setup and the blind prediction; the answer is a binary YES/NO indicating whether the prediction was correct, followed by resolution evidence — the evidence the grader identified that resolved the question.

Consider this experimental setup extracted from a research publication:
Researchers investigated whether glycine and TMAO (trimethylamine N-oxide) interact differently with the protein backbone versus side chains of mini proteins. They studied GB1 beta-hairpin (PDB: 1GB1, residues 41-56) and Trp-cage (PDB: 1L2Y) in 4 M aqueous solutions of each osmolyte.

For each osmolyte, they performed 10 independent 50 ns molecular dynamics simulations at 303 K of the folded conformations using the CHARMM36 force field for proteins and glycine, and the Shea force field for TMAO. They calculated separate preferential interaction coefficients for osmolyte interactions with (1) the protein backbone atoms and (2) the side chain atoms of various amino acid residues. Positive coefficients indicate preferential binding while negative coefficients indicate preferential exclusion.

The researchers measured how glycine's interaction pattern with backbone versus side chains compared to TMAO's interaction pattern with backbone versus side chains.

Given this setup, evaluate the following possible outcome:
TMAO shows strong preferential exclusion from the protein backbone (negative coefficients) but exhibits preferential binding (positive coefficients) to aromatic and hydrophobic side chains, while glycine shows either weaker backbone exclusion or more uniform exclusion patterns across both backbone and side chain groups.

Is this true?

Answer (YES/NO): YES